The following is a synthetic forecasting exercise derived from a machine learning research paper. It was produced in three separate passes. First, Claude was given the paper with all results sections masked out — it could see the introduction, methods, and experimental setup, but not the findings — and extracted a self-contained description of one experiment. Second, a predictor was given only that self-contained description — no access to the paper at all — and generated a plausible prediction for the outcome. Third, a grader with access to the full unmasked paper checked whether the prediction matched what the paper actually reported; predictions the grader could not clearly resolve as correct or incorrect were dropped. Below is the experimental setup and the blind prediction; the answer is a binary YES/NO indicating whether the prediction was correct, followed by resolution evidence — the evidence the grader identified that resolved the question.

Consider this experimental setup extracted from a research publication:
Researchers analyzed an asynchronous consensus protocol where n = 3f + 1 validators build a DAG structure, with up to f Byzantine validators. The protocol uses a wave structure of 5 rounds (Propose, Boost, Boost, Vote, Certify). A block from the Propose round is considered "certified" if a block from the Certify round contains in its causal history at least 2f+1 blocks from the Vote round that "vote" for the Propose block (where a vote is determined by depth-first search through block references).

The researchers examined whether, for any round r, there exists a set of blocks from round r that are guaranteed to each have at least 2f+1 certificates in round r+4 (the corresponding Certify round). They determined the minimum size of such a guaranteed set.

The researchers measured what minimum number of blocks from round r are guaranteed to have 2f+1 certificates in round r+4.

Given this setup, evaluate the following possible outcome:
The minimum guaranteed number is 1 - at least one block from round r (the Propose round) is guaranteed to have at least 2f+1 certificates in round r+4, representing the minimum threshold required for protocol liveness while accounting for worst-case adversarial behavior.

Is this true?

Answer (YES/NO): NO